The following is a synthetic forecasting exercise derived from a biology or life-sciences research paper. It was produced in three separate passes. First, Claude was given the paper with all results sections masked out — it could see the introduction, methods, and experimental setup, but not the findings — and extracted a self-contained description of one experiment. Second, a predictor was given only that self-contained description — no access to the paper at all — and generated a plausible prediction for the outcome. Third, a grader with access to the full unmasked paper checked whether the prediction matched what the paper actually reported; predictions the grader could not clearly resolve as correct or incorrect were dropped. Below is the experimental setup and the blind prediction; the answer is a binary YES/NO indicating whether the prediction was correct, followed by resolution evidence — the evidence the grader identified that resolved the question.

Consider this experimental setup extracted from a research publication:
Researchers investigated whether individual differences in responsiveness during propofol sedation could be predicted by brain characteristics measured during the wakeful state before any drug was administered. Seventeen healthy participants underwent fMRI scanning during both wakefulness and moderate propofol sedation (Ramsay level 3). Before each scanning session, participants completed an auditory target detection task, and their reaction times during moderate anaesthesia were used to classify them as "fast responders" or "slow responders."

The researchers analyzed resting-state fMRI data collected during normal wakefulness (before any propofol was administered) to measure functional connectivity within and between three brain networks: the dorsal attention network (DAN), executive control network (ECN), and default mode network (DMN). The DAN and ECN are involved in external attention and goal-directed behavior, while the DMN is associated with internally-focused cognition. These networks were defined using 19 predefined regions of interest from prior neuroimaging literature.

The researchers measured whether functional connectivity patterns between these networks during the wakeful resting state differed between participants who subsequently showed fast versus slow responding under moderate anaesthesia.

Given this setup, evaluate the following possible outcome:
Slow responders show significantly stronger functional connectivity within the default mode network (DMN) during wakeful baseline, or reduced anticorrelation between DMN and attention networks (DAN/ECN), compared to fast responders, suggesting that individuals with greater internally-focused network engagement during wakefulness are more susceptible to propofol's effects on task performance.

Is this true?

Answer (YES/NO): NO